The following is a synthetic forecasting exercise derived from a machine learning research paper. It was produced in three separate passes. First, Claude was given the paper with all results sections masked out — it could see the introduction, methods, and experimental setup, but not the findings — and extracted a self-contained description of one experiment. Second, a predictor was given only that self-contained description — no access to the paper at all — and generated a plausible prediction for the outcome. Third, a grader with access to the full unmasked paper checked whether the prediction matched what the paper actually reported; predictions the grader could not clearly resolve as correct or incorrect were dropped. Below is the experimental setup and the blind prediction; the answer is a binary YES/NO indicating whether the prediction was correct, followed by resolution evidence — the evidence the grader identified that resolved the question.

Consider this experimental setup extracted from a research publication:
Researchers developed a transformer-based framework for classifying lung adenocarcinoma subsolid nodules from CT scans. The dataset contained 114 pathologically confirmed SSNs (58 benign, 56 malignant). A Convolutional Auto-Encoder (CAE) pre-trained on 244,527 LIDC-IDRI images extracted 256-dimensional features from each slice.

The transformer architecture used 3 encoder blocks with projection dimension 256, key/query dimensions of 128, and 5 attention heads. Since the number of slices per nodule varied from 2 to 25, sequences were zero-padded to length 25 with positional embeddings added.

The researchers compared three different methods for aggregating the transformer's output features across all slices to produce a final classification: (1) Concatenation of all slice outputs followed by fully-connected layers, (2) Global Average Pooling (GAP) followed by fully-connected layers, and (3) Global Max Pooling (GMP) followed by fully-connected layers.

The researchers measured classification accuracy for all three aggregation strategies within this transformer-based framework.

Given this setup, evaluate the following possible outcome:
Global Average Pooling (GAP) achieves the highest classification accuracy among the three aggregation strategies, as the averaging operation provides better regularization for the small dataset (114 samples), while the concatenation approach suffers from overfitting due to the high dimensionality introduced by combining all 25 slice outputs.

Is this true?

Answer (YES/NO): NO